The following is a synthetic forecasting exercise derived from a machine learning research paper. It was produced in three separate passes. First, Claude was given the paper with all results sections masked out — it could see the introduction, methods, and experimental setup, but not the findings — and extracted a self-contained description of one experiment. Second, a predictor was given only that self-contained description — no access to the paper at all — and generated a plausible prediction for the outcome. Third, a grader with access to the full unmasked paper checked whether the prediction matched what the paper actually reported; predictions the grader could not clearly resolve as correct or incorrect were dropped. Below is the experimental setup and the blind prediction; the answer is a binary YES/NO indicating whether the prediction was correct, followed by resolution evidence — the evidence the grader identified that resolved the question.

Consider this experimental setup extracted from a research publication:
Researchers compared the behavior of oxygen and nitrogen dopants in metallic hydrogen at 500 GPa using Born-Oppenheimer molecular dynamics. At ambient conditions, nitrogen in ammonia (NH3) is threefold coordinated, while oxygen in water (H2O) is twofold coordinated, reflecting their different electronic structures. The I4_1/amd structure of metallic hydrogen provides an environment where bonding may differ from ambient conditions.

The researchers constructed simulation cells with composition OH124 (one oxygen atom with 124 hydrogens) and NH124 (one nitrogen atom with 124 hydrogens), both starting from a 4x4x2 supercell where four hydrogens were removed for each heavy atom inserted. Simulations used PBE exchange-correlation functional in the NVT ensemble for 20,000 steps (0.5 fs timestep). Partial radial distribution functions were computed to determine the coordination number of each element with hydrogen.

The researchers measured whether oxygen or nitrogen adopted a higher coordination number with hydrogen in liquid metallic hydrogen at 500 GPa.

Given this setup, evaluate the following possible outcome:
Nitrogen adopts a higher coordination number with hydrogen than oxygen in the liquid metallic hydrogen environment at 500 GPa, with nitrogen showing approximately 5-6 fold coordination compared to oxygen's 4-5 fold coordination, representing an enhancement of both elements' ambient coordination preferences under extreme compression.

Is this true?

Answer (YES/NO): NO